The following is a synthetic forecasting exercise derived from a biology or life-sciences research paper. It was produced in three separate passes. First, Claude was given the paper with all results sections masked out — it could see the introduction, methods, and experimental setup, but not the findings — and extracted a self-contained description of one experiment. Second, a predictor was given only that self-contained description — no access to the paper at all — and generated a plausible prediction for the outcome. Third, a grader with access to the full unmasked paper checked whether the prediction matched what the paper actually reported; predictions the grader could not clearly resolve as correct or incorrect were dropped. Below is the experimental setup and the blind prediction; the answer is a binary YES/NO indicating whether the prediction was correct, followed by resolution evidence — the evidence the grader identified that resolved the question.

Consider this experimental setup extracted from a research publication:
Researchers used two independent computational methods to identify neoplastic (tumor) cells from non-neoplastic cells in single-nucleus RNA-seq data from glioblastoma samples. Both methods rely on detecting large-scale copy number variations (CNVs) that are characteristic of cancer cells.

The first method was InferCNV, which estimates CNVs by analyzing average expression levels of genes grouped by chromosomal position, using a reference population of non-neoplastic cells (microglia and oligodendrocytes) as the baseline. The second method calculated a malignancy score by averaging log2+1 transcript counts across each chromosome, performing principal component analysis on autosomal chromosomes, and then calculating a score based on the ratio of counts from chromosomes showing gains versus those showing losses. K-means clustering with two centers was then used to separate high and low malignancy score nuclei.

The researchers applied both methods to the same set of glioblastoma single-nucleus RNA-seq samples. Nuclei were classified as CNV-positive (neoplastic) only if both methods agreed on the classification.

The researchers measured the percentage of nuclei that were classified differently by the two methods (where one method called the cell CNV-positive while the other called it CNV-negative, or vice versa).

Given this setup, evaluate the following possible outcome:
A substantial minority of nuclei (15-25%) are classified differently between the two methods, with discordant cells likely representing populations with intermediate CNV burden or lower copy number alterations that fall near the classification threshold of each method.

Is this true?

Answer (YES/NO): NO